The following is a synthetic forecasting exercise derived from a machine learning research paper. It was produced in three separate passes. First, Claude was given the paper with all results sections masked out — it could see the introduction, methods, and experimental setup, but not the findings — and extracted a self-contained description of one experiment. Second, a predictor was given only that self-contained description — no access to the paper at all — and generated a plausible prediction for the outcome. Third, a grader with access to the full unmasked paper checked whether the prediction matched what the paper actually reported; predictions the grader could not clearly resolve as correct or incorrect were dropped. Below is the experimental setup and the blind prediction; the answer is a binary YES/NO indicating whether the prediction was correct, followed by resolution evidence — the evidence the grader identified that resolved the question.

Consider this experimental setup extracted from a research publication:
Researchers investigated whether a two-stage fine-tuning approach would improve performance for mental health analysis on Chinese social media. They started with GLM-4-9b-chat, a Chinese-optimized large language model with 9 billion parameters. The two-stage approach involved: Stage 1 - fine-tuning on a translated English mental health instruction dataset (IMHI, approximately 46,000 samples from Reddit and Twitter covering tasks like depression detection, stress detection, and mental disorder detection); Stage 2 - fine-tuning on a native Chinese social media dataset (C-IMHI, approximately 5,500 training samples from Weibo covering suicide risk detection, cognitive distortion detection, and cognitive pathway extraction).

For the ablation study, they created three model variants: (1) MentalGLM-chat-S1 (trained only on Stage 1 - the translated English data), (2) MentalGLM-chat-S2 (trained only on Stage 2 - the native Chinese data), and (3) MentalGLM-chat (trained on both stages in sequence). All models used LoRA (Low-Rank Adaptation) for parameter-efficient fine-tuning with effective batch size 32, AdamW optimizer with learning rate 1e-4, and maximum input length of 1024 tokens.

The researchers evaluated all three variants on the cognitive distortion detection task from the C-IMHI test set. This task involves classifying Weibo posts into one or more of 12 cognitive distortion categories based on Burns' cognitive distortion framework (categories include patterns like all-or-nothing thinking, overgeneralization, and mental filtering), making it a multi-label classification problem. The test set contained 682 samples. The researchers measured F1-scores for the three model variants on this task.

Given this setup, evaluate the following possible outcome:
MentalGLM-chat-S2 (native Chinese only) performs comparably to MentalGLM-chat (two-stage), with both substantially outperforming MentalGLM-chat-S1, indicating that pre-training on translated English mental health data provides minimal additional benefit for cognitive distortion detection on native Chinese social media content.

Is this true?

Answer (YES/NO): NO